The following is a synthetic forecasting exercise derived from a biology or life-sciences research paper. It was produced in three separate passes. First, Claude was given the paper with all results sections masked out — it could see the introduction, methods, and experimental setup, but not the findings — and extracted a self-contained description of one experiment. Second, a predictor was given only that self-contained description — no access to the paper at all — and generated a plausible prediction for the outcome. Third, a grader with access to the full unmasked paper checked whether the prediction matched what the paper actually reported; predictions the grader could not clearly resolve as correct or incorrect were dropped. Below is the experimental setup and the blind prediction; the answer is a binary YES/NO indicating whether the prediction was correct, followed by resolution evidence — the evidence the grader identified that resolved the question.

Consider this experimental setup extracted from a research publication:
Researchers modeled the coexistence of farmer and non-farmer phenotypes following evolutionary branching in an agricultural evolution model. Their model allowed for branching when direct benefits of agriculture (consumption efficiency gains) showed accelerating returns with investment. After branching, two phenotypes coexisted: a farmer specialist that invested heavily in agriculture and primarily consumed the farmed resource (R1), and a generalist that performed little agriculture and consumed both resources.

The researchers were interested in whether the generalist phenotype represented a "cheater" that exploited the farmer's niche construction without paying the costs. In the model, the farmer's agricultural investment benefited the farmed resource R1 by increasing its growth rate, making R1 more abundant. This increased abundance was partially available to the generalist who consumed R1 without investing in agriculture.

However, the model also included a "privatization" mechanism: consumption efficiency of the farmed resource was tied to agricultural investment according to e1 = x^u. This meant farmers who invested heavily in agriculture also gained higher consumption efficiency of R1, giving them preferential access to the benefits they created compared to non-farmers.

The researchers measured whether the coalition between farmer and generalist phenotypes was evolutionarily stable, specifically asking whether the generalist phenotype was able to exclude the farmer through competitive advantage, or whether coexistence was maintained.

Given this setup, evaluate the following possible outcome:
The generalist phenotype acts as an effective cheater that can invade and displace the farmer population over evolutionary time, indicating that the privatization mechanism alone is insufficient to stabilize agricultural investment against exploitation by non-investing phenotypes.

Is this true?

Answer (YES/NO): NO